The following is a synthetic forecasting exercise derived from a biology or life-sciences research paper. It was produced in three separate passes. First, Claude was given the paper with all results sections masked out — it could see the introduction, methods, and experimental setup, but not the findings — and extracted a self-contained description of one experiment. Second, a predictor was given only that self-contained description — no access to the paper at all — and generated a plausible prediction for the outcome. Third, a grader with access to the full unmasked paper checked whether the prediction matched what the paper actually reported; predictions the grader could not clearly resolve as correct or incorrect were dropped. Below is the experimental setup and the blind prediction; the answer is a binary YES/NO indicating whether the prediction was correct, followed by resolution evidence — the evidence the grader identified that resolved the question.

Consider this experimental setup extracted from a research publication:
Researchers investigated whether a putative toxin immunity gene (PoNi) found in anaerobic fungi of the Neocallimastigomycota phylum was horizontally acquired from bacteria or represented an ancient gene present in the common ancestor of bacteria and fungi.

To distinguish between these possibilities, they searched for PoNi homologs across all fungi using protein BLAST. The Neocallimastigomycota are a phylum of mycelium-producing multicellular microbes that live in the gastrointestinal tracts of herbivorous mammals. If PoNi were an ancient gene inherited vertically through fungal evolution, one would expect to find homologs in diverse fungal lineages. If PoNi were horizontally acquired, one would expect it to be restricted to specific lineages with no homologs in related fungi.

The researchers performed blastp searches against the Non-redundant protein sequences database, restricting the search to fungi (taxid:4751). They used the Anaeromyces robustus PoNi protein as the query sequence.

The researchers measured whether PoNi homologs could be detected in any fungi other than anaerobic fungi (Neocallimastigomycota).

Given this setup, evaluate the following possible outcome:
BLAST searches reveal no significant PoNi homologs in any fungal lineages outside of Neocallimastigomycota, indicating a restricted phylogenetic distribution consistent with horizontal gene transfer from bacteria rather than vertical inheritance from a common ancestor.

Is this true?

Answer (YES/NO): YES